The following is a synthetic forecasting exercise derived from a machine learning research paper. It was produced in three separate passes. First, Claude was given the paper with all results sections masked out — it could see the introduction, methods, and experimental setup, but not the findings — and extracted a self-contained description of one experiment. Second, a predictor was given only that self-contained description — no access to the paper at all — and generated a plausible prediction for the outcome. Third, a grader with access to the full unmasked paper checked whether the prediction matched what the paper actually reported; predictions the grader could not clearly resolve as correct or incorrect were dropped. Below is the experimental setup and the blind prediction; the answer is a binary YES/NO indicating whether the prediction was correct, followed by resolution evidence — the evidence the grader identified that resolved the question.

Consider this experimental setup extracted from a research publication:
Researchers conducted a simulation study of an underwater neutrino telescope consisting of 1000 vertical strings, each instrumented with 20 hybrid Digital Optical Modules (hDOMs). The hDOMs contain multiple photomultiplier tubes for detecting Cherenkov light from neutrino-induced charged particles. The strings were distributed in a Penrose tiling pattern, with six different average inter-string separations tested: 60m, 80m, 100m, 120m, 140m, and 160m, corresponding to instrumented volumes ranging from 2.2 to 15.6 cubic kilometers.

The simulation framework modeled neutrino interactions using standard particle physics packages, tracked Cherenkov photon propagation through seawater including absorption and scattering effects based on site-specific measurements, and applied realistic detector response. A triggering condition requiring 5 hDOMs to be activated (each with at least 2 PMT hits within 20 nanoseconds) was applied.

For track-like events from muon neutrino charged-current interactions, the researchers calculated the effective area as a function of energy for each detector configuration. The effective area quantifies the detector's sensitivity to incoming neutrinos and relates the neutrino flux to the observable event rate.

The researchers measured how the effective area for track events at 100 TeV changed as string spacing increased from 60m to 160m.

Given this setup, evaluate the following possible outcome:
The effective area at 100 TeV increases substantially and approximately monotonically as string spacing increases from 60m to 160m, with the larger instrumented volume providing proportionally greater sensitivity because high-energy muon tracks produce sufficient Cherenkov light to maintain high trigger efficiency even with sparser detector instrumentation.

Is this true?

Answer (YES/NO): NO